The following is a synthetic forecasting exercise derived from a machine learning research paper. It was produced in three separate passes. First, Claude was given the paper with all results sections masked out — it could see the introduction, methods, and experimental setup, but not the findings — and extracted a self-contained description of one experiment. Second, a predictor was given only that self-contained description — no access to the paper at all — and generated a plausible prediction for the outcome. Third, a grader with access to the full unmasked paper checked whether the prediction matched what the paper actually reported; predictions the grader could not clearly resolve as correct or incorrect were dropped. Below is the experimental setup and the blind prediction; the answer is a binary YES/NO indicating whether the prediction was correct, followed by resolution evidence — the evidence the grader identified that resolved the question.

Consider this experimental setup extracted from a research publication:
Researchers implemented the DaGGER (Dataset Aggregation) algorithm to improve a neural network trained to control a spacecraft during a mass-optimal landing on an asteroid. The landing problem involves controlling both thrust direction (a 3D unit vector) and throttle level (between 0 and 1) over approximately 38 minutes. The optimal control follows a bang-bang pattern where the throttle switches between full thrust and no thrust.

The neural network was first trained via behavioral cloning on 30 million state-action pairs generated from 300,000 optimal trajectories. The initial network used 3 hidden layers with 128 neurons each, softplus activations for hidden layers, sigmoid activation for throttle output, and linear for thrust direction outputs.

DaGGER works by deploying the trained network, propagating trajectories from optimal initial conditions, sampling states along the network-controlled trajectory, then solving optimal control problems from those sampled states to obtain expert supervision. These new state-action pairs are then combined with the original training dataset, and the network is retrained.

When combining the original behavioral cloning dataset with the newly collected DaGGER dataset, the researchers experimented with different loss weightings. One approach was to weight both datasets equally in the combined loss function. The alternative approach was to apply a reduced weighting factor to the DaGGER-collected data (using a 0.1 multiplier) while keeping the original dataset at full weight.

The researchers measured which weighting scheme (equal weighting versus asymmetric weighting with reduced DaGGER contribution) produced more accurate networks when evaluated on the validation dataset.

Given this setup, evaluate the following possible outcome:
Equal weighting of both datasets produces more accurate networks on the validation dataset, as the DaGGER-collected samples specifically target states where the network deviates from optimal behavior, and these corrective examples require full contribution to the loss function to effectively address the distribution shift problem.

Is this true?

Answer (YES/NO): NO